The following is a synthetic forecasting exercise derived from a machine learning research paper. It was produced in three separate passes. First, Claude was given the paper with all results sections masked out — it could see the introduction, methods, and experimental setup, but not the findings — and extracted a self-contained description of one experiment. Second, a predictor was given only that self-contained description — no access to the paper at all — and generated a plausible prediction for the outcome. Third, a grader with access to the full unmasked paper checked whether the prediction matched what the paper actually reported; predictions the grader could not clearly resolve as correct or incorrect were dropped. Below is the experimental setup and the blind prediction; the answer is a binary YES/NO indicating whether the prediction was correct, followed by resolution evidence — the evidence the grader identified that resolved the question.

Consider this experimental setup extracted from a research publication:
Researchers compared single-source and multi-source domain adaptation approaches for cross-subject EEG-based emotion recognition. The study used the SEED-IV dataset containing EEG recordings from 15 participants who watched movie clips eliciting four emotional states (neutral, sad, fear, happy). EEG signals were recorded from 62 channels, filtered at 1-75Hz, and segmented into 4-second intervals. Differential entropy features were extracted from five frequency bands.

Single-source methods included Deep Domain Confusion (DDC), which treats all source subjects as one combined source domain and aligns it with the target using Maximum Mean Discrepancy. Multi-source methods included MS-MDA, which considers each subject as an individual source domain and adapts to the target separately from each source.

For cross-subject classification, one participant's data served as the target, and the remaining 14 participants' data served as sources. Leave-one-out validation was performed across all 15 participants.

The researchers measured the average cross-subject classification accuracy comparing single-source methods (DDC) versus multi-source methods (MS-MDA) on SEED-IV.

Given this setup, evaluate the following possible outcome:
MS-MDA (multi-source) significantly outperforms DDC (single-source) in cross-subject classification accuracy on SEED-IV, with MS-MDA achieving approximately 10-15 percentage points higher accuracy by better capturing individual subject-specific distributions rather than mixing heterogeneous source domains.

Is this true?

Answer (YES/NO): NO